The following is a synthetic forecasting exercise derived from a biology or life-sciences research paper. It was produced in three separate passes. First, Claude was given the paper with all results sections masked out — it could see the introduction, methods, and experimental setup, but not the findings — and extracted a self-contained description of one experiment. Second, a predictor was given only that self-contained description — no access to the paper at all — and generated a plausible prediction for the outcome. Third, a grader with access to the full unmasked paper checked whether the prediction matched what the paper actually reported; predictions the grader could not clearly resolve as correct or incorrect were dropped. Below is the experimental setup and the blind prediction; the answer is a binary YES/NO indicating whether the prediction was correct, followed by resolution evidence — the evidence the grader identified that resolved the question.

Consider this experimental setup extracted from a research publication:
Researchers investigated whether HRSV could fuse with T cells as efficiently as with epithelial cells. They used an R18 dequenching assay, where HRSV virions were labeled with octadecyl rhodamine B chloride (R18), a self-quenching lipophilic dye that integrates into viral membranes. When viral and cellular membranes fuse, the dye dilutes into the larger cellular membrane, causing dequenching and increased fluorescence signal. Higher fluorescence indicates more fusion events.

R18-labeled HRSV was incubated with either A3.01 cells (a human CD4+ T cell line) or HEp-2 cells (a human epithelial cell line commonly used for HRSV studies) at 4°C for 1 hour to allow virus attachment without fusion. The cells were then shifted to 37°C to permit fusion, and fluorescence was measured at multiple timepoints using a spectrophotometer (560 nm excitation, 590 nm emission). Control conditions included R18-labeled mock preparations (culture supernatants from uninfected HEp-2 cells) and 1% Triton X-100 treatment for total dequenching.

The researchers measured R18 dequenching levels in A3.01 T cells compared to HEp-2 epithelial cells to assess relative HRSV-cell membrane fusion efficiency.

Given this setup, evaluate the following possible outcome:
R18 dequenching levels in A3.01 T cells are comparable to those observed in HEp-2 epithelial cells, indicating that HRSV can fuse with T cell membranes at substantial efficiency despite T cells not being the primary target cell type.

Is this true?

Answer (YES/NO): NO